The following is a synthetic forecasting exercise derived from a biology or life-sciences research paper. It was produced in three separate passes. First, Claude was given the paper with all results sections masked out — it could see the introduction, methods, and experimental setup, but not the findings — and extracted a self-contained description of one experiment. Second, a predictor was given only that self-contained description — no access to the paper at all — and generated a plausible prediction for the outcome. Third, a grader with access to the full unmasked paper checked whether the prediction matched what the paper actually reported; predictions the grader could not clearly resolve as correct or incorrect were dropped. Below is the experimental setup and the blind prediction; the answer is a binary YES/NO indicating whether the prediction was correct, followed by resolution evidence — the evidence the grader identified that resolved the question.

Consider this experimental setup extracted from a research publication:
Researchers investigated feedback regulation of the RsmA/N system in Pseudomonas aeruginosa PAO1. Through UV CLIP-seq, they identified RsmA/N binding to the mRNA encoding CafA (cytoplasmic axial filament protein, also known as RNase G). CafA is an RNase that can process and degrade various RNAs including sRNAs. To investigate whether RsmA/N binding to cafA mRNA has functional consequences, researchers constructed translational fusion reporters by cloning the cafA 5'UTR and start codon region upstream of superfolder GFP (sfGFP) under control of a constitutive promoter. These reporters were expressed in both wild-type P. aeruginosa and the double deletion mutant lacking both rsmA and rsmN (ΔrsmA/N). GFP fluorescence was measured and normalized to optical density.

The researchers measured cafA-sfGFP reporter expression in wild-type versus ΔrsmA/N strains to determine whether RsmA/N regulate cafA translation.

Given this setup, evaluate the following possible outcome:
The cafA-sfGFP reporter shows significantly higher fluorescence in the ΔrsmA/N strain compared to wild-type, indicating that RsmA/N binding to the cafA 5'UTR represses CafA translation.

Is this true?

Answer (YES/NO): YES